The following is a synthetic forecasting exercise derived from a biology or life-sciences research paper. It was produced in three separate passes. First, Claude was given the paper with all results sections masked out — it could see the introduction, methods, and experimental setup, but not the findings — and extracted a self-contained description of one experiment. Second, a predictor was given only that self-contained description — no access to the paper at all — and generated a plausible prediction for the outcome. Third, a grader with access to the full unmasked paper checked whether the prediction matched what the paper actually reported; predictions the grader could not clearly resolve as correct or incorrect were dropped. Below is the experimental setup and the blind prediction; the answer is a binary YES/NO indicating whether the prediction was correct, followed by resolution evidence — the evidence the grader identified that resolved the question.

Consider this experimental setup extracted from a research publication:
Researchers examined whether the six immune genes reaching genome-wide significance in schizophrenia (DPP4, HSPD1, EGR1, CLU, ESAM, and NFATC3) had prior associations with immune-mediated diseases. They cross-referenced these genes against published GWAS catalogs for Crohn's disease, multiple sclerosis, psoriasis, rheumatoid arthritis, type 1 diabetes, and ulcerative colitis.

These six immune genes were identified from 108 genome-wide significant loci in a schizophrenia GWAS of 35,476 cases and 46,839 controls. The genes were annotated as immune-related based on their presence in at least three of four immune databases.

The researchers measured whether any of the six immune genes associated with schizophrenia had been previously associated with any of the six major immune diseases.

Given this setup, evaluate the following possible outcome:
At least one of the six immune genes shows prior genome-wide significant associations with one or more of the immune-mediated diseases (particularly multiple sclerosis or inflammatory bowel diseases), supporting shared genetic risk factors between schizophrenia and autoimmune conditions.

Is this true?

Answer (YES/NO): NO